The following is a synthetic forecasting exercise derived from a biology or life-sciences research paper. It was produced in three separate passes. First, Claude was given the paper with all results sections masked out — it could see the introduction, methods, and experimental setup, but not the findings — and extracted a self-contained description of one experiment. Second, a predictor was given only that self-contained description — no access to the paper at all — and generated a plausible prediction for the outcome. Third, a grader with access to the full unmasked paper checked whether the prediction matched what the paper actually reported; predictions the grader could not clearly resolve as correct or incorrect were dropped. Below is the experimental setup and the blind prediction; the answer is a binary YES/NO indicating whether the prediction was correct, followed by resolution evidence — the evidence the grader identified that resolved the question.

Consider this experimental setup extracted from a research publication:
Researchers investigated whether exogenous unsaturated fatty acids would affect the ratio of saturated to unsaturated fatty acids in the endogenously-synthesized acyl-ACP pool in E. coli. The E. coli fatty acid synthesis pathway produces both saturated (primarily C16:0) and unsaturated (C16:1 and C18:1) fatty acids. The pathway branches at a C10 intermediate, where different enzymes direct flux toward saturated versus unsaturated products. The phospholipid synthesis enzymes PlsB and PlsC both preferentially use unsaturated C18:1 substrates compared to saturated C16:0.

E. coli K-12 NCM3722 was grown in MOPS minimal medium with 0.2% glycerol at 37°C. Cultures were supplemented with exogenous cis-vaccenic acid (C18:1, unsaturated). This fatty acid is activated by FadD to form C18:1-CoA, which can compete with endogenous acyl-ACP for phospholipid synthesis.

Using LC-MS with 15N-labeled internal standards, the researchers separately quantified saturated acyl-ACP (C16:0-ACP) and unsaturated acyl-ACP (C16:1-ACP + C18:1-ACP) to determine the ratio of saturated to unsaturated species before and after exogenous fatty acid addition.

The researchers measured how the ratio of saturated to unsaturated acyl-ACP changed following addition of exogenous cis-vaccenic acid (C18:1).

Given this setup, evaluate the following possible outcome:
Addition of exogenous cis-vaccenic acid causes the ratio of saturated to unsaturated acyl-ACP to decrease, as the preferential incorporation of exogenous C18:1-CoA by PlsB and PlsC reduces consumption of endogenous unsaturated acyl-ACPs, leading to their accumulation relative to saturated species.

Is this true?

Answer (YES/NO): YES